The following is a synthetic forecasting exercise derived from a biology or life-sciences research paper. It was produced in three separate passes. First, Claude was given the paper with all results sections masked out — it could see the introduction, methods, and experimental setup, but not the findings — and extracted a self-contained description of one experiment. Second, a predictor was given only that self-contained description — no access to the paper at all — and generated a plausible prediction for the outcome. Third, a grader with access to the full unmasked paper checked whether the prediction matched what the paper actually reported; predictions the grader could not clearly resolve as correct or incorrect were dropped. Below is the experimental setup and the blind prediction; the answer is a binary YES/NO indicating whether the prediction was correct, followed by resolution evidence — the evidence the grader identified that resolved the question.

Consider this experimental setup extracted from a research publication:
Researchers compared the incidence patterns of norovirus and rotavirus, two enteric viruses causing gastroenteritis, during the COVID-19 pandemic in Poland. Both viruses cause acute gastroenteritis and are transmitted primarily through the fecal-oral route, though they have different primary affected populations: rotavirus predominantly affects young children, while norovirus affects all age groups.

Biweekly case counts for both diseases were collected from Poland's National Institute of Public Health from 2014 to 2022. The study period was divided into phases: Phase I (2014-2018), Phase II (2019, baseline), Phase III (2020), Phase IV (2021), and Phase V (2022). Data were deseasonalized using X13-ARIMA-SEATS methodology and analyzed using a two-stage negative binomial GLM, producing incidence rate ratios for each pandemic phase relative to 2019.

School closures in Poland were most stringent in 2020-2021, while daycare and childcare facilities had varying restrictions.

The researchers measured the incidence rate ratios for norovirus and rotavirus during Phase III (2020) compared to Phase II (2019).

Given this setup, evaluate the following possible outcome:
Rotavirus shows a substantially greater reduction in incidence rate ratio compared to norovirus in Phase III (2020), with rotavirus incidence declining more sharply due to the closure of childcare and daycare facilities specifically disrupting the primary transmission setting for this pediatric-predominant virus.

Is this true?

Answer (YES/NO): NO